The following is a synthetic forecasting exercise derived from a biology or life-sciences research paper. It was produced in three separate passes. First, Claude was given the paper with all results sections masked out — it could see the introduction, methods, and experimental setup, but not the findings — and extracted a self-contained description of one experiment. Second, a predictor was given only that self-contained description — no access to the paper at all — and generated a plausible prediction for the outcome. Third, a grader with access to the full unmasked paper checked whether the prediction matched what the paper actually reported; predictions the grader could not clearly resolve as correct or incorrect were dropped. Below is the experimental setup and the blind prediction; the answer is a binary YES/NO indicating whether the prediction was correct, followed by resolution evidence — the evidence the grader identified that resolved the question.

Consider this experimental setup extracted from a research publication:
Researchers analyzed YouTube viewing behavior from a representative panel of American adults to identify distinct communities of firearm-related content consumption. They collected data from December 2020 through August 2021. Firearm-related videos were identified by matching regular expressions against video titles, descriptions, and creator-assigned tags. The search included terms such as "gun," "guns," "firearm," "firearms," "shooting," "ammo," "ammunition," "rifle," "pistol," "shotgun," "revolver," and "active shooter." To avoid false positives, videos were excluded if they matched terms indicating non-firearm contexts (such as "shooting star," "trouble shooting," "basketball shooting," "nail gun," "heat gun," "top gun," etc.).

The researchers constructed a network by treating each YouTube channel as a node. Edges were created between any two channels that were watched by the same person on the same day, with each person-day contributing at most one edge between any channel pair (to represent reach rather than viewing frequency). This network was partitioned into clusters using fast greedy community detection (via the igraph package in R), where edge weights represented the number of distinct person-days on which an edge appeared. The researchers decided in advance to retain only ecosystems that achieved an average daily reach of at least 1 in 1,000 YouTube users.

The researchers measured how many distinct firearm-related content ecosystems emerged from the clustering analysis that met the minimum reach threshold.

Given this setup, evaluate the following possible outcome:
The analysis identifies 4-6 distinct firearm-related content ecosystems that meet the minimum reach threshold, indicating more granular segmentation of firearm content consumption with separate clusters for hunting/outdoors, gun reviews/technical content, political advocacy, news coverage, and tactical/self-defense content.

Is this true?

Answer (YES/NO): NO